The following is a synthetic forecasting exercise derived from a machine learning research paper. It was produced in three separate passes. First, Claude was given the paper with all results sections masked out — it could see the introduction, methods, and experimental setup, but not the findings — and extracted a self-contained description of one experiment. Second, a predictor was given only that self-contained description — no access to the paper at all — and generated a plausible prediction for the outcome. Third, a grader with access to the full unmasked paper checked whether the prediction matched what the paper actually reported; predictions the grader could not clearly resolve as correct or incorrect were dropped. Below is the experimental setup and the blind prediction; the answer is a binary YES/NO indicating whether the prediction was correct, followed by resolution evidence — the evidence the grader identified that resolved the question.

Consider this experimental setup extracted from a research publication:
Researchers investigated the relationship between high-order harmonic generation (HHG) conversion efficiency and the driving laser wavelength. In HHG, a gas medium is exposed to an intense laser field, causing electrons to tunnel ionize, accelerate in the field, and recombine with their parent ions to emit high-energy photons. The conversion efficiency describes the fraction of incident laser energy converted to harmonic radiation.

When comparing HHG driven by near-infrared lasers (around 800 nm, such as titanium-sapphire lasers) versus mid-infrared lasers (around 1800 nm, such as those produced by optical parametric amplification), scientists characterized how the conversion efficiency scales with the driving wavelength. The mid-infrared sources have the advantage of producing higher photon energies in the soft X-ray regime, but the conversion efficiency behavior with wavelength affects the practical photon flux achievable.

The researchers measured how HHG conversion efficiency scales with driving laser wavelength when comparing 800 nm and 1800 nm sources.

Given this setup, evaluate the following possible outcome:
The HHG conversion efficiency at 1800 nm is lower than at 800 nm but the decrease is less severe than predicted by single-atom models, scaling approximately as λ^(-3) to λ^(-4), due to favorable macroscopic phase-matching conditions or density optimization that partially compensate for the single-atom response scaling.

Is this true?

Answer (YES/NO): NO